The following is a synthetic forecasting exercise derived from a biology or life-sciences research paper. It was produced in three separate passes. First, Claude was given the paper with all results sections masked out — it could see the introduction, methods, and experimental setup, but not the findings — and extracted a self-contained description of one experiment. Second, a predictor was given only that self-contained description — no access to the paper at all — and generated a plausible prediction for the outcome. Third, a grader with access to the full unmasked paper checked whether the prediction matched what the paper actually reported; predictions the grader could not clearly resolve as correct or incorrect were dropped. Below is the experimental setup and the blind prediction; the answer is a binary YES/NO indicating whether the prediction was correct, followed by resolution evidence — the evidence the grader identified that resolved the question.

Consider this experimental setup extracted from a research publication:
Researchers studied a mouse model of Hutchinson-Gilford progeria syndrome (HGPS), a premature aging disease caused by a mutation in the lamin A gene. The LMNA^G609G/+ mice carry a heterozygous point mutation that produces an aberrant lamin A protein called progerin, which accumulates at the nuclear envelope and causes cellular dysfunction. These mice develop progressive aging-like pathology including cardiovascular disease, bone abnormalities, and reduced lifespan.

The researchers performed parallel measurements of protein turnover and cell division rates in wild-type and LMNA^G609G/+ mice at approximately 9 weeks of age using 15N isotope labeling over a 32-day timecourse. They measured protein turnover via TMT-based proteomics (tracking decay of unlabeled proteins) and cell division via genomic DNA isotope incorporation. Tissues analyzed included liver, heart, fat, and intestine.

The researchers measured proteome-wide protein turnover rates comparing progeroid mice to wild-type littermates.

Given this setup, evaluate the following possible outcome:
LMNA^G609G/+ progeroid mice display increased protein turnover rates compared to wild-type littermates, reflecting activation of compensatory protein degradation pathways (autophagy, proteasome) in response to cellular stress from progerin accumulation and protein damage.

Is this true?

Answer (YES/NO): NO